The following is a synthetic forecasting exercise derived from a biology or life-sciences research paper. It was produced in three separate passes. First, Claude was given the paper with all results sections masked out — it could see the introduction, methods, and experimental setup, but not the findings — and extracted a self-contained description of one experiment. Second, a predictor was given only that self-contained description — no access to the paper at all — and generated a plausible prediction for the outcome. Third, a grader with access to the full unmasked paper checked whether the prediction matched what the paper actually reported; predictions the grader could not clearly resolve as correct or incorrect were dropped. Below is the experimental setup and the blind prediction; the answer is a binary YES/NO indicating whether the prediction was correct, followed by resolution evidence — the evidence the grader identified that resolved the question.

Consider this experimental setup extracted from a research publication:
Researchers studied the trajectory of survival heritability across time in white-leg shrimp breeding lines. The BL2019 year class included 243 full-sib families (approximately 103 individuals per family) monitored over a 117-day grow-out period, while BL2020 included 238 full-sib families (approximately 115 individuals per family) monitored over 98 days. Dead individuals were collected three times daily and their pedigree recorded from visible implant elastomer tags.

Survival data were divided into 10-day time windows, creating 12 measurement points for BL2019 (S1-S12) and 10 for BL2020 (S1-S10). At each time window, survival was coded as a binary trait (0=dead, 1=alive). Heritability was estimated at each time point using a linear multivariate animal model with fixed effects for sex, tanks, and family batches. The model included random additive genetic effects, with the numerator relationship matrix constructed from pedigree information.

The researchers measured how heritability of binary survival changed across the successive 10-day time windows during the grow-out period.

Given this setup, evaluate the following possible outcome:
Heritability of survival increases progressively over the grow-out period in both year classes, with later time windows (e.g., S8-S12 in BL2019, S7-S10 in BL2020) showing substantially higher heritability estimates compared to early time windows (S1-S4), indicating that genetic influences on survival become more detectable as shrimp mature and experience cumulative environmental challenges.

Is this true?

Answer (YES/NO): NO